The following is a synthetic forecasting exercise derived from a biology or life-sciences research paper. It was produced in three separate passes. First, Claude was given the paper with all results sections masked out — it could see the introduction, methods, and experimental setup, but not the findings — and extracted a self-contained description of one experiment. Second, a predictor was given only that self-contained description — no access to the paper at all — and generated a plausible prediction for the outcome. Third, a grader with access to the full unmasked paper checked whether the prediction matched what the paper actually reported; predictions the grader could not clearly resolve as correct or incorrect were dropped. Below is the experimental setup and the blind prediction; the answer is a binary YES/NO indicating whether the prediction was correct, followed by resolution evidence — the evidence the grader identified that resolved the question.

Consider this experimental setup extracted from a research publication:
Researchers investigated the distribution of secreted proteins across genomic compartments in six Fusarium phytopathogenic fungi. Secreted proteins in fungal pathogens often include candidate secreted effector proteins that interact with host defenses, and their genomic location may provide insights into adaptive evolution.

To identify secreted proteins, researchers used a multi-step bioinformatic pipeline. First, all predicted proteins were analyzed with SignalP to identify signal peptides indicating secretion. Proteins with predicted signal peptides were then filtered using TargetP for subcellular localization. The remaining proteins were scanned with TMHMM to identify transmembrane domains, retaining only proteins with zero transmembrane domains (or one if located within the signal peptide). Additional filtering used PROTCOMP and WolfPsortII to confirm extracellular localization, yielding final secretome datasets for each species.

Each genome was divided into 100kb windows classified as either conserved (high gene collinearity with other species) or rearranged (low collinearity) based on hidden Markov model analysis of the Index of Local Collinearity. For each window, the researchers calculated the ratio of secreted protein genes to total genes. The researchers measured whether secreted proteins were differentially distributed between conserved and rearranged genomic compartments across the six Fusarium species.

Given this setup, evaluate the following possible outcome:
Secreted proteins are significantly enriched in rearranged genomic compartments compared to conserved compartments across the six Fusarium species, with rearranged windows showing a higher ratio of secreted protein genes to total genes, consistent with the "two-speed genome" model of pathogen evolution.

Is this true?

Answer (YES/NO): YES